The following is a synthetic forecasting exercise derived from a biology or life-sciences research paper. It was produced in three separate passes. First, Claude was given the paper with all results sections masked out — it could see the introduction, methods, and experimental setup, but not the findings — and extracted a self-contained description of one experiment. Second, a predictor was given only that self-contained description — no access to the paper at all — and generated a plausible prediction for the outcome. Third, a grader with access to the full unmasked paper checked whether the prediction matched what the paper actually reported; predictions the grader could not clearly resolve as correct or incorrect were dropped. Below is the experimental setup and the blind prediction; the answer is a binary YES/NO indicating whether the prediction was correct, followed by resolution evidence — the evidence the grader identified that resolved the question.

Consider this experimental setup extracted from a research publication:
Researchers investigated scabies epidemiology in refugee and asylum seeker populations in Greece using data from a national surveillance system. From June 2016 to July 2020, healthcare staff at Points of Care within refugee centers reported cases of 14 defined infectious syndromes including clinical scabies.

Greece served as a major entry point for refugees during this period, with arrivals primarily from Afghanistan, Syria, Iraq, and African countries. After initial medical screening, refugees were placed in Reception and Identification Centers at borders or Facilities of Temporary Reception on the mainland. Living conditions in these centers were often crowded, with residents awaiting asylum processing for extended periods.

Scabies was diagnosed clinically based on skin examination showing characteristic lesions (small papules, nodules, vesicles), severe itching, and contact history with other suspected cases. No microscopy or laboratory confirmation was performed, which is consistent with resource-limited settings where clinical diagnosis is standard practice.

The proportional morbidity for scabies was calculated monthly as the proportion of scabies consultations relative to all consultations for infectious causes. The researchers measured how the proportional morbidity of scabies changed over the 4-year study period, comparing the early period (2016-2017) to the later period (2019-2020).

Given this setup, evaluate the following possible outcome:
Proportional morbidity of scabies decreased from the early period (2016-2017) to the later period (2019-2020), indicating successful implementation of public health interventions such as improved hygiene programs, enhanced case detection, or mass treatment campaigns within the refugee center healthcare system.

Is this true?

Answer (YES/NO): NO